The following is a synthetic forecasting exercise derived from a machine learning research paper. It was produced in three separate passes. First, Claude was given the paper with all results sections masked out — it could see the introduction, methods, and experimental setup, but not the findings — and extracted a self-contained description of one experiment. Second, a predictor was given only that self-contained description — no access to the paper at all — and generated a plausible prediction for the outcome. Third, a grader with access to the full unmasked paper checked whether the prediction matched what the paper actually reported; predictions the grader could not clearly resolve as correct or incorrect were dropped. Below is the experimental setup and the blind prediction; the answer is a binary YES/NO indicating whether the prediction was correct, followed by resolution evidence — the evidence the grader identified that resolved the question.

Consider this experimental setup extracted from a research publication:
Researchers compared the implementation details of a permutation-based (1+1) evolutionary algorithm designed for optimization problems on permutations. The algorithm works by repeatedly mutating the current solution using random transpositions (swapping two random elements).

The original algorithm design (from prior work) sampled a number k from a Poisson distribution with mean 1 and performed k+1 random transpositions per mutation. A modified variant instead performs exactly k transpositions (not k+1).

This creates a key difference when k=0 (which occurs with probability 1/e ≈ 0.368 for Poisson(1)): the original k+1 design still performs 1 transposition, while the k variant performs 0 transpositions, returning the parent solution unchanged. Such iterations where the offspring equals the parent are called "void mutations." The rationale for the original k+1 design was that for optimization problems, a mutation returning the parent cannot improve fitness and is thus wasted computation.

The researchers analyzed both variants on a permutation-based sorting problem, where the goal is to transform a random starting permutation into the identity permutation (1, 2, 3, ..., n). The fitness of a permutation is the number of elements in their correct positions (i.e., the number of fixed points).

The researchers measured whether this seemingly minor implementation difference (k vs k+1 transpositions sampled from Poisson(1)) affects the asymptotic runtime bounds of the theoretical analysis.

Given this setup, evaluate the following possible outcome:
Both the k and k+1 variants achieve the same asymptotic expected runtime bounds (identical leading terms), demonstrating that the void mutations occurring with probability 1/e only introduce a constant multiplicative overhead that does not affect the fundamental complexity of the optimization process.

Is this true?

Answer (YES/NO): YES